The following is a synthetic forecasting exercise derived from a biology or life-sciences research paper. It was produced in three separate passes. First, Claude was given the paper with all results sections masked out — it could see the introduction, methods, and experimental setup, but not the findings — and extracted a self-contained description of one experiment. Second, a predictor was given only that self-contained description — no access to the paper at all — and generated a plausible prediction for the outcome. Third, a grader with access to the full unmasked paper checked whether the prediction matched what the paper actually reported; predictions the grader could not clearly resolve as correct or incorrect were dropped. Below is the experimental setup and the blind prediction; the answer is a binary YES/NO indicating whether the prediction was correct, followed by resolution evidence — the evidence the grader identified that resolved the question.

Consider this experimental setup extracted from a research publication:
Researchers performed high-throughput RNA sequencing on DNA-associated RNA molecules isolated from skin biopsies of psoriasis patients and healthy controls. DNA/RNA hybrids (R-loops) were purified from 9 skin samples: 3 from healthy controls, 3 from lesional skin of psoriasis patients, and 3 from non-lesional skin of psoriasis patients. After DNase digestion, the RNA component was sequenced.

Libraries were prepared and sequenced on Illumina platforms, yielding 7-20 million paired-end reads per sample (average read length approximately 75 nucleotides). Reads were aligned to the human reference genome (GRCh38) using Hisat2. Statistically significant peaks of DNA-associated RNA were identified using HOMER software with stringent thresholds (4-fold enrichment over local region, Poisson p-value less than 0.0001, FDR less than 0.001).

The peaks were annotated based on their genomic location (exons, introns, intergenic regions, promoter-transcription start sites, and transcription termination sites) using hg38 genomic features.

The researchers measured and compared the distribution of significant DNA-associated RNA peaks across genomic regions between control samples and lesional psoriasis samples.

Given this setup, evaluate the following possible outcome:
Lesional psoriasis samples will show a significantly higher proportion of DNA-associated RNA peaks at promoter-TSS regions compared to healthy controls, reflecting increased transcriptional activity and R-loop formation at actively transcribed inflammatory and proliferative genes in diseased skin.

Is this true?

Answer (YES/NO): NO